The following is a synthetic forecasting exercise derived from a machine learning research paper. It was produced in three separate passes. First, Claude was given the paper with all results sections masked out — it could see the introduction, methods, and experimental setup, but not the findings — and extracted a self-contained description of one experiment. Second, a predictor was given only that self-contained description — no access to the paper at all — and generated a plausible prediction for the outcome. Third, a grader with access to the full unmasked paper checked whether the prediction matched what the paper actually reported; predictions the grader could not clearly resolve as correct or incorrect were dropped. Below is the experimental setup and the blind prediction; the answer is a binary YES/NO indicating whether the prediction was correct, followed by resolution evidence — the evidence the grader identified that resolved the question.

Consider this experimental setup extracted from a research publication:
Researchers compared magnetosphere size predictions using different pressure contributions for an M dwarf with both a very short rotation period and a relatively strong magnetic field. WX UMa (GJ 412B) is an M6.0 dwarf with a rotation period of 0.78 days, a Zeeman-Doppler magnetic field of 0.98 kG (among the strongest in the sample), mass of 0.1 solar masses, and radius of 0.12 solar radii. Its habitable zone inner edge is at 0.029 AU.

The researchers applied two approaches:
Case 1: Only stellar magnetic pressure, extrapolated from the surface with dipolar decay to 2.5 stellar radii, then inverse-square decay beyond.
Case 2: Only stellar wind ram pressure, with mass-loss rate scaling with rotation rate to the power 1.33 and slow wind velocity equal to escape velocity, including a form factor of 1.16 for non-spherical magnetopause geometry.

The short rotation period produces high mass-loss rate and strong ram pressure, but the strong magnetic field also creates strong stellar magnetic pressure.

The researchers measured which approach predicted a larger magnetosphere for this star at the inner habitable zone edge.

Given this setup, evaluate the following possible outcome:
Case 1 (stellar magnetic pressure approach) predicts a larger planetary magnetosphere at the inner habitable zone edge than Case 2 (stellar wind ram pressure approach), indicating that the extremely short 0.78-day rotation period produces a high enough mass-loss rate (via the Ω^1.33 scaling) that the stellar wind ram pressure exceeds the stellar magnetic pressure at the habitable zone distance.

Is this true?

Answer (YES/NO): YES